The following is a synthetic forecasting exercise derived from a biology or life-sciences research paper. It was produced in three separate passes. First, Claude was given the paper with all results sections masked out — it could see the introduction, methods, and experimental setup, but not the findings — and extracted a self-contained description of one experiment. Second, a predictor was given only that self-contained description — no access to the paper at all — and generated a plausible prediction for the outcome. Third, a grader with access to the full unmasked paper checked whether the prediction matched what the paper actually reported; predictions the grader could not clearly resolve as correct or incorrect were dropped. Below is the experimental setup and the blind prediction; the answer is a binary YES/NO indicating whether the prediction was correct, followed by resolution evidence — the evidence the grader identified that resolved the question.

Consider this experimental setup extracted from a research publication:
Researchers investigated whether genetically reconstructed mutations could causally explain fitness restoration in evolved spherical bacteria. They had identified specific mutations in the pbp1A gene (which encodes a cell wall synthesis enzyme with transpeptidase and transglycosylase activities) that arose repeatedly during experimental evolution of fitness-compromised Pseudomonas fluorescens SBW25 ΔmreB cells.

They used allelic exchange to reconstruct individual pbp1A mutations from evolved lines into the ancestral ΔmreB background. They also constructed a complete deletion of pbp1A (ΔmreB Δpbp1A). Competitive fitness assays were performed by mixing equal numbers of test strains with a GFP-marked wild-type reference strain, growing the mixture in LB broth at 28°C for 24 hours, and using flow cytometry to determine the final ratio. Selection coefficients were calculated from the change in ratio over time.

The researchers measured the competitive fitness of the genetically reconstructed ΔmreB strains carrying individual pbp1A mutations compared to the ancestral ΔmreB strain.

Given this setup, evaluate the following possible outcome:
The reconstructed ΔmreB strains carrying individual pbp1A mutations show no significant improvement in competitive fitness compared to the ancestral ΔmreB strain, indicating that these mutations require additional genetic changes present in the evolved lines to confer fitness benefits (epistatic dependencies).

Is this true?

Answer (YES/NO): NO